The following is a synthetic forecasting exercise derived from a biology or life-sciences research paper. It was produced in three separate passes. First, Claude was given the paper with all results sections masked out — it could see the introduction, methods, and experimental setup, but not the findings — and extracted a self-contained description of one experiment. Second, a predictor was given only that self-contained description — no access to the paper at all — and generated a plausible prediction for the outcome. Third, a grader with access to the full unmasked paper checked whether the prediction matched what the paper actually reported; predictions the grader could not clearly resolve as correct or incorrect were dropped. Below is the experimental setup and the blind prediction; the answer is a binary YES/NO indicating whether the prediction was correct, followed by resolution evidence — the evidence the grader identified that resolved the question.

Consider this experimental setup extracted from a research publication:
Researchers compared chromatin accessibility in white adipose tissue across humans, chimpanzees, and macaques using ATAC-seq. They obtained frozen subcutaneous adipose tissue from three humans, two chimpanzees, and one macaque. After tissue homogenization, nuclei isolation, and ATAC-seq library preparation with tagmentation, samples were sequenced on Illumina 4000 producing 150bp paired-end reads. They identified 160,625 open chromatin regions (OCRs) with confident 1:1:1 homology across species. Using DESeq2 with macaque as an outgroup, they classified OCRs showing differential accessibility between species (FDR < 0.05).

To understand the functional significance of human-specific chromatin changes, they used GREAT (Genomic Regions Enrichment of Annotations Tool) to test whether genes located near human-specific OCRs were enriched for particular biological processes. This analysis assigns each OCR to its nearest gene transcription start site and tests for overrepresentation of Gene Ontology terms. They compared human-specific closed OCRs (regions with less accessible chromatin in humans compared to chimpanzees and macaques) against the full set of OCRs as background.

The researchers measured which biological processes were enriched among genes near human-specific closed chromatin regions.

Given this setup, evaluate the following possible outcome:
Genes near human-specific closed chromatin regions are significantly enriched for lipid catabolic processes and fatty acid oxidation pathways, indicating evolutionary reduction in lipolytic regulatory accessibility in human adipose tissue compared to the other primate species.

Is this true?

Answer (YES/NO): NO